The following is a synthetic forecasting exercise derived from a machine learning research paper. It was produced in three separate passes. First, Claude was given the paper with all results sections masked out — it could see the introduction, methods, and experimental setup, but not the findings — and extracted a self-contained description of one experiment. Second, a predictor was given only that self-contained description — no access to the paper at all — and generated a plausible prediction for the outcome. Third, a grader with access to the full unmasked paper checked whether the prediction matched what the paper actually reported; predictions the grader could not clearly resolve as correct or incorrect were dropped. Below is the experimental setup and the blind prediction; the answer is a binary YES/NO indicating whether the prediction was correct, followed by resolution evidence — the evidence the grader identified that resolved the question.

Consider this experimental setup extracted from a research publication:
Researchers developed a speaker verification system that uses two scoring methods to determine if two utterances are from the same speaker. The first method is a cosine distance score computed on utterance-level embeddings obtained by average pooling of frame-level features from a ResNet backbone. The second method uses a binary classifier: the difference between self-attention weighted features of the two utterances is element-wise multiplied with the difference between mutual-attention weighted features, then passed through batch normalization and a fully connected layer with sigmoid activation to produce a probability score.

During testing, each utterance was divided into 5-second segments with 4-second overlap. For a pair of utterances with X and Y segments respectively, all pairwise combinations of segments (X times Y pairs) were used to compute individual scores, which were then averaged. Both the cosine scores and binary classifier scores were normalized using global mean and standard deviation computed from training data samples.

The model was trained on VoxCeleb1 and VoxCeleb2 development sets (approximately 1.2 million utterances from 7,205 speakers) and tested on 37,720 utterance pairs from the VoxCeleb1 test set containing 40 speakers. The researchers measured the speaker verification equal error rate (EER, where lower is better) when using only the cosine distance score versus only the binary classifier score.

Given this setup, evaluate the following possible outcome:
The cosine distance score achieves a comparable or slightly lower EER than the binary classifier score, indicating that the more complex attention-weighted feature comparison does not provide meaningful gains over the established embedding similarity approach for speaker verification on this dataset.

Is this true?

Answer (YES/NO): YES